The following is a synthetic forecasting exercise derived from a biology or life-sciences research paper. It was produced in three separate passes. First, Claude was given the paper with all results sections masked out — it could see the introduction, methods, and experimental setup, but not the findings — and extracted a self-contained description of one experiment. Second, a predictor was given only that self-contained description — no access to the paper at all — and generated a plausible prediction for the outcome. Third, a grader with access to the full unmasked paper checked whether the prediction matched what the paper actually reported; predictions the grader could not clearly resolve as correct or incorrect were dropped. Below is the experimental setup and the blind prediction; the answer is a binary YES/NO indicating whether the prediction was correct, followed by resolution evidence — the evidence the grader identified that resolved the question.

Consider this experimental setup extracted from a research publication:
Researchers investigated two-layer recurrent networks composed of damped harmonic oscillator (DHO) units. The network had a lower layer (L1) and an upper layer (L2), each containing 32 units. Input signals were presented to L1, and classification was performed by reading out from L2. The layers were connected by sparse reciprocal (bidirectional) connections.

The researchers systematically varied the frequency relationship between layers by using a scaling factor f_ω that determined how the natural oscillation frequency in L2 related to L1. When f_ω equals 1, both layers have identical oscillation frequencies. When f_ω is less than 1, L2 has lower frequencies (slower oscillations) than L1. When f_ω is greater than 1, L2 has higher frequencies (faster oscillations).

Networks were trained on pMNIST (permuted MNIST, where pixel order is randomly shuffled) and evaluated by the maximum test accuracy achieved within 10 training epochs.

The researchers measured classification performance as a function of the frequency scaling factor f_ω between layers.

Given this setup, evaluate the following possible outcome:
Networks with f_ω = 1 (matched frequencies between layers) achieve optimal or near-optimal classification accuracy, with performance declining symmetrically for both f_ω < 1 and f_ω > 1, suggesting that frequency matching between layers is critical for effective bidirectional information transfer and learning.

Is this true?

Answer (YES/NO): NO